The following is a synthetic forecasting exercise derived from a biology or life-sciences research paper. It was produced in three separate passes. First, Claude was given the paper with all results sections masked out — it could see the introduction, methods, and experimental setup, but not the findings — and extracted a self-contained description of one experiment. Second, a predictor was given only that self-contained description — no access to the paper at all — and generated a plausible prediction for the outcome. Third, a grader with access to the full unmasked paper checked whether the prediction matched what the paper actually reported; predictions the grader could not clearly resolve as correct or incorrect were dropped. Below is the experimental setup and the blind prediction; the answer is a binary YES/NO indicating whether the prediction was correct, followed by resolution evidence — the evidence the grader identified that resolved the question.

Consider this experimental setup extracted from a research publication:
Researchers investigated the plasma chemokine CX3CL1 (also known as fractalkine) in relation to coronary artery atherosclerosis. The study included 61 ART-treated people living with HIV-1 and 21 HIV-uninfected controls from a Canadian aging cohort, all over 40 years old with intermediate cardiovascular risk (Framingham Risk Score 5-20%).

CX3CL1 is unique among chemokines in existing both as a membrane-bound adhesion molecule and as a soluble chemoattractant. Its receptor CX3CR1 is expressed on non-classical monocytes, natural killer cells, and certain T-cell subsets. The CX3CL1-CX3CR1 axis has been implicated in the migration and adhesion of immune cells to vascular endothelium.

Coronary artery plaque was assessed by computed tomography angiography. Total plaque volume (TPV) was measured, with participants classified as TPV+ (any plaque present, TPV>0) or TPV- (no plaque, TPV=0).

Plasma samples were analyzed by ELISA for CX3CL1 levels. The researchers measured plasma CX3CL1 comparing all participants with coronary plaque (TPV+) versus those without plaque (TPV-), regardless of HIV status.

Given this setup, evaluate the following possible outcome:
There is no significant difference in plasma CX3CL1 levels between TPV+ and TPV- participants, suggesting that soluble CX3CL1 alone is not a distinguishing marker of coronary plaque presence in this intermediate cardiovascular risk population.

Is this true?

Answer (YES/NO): YES